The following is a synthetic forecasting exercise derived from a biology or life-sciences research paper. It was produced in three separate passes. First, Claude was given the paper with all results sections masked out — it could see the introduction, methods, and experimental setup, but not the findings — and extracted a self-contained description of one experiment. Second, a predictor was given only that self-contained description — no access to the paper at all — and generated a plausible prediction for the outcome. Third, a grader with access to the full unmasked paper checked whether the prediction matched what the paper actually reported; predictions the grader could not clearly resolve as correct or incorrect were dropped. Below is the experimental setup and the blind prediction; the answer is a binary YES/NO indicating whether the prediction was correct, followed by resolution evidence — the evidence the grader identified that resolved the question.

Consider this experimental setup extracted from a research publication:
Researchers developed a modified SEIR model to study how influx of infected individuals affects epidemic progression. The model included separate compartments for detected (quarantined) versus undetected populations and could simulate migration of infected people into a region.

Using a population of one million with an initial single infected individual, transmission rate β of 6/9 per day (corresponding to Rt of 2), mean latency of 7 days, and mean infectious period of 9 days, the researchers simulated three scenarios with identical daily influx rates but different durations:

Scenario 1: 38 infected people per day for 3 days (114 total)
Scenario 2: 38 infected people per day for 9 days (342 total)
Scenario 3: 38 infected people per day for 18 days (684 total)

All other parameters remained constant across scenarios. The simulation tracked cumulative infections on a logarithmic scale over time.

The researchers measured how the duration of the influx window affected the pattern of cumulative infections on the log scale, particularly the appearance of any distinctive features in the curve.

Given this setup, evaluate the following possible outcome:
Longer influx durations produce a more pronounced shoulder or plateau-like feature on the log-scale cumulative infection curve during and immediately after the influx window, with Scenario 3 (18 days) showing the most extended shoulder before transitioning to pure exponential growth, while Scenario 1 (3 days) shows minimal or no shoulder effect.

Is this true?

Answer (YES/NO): NO